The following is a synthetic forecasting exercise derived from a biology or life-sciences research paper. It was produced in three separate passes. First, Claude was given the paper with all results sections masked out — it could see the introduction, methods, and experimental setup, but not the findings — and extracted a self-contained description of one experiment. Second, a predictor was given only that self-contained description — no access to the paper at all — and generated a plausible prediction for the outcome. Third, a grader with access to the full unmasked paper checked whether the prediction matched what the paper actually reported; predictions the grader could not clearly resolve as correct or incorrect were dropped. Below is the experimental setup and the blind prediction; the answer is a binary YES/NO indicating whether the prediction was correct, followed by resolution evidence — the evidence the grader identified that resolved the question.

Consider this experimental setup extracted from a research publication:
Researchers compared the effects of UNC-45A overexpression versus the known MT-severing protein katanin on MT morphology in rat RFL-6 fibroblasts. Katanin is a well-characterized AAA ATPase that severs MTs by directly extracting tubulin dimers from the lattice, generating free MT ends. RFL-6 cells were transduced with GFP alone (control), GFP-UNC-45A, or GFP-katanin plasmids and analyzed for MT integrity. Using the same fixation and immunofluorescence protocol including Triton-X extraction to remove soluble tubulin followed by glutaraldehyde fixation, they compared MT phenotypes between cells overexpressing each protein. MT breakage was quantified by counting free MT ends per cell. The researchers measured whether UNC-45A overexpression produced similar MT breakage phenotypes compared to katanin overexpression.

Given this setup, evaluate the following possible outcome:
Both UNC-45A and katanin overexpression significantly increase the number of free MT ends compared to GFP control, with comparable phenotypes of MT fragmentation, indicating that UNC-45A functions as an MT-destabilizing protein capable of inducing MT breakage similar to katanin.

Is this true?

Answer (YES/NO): YES